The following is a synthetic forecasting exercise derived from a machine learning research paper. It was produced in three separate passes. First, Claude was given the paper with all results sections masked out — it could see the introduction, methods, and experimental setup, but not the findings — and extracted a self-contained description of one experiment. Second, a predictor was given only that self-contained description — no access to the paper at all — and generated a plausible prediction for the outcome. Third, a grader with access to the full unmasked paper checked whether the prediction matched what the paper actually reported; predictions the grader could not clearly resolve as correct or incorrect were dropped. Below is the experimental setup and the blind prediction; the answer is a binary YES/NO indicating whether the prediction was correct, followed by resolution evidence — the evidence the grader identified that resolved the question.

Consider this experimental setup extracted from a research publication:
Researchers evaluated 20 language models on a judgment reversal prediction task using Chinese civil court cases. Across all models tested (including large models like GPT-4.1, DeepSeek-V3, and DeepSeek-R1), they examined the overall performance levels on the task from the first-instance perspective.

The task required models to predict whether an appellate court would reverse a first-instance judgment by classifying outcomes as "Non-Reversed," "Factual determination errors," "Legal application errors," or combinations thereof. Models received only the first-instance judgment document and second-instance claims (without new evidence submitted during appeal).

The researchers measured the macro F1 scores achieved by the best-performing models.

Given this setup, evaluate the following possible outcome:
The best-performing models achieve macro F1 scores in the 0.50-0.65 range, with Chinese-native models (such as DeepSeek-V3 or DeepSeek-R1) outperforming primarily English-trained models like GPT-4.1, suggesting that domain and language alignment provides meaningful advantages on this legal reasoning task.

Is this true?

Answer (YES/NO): NO